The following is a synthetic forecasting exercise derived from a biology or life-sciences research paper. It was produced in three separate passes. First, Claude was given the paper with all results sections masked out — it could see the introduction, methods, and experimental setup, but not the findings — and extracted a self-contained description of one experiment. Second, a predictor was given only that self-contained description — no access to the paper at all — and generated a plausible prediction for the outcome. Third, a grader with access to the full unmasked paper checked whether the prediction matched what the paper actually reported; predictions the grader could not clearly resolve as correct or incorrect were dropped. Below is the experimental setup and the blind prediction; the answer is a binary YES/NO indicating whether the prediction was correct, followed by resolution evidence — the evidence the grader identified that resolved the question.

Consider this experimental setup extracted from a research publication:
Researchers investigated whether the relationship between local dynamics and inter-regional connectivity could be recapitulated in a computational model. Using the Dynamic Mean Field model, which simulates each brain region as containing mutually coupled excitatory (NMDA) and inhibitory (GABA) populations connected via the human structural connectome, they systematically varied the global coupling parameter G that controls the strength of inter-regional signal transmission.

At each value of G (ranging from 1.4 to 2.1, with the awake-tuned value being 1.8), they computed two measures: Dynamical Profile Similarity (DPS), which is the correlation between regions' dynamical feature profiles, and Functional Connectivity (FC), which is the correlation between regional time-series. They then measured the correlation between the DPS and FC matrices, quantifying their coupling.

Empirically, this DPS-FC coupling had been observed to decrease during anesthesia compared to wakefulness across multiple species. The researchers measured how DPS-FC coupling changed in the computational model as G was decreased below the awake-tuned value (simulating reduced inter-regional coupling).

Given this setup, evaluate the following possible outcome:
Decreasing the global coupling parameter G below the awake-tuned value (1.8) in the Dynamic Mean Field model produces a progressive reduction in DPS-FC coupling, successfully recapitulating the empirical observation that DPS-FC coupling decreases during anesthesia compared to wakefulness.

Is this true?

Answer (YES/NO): YES